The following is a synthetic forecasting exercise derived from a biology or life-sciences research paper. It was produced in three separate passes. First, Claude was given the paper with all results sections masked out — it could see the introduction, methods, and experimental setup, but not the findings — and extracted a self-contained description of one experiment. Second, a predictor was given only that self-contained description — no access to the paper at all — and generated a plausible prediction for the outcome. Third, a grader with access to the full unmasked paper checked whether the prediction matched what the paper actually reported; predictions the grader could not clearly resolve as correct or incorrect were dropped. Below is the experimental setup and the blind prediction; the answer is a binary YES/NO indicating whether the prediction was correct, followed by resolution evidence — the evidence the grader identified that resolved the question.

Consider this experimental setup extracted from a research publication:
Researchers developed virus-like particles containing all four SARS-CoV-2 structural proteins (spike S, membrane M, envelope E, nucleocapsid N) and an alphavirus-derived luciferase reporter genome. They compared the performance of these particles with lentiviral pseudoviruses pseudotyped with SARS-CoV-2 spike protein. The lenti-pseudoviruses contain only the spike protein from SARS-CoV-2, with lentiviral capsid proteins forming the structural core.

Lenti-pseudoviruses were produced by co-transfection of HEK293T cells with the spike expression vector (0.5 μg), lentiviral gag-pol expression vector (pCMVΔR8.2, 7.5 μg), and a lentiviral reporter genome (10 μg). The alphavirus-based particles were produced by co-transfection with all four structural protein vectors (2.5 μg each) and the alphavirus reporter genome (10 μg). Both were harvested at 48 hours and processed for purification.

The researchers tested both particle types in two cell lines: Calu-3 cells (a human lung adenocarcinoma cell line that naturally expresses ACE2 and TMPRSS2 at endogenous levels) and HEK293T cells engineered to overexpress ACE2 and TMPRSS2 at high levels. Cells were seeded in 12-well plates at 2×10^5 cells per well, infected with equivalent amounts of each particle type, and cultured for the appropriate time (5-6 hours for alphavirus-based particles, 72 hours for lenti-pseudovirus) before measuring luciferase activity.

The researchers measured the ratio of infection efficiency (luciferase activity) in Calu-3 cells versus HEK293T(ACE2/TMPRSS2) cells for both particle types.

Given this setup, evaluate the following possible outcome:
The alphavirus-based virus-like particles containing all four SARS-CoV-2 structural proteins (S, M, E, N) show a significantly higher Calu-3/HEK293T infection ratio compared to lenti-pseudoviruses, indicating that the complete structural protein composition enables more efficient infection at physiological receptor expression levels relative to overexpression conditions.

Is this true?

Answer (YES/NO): YES